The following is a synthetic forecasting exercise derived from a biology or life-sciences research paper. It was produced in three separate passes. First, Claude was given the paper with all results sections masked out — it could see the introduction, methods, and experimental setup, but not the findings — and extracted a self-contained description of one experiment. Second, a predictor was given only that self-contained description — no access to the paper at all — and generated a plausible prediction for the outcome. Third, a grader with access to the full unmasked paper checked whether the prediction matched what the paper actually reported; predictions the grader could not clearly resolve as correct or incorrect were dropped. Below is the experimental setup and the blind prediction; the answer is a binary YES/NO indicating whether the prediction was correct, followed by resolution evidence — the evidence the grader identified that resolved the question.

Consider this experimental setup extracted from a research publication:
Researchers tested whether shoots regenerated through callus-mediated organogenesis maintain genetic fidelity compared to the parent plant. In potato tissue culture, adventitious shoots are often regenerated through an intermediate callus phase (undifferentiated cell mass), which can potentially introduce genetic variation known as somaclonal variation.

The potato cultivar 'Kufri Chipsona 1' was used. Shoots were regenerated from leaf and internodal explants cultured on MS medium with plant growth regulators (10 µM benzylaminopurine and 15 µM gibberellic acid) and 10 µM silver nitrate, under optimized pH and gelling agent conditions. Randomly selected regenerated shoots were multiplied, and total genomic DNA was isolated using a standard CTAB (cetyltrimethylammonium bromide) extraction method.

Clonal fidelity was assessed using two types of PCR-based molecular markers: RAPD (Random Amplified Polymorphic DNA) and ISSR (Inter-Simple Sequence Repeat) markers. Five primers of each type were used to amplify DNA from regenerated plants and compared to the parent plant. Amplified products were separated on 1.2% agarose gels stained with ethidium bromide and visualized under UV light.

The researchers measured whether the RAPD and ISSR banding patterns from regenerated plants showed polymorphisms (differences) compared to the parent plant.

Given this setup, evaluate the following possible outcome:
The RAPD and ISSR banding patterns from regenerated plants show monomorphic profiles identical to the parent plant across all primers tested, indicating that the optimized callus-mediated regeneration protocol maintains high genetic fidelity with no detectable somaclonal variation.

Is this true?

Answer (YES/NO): YES